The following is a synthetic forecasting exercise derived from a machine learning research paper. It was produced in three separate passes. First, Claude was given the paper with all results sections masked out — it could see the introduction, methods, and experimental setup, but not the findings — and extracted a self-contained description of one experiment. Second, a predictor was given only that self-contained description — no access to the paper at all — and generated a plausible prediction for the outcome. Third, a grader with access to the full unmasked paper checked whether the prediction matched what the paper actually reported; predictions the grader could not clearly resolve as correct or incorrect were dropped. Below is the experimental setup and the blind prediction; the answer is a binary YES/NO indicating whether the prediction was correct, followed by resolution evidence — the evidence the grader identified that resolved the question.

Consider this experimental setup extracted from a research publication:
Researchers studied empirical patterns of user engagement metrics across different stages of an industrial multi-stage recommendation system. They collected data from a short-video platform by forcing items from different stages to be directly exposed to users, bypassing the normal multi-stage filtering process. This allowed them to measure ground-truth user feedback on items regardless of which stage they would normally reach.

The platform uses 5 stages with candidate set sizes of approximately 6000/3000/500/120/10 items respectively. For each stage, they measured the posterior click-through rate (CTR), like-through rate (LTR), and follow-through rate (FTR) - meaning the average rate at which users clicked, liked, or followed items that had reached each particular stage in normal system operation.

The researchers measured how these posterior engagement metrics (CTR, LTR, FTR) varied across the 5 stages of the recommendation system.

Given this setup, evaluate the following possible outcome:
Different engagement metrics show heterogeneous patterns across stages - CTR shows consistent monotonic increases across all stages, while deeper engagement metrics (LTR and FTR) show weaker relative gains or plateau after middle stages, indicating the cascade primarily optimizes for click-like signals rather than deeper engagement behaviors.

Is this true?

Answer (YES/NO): NO